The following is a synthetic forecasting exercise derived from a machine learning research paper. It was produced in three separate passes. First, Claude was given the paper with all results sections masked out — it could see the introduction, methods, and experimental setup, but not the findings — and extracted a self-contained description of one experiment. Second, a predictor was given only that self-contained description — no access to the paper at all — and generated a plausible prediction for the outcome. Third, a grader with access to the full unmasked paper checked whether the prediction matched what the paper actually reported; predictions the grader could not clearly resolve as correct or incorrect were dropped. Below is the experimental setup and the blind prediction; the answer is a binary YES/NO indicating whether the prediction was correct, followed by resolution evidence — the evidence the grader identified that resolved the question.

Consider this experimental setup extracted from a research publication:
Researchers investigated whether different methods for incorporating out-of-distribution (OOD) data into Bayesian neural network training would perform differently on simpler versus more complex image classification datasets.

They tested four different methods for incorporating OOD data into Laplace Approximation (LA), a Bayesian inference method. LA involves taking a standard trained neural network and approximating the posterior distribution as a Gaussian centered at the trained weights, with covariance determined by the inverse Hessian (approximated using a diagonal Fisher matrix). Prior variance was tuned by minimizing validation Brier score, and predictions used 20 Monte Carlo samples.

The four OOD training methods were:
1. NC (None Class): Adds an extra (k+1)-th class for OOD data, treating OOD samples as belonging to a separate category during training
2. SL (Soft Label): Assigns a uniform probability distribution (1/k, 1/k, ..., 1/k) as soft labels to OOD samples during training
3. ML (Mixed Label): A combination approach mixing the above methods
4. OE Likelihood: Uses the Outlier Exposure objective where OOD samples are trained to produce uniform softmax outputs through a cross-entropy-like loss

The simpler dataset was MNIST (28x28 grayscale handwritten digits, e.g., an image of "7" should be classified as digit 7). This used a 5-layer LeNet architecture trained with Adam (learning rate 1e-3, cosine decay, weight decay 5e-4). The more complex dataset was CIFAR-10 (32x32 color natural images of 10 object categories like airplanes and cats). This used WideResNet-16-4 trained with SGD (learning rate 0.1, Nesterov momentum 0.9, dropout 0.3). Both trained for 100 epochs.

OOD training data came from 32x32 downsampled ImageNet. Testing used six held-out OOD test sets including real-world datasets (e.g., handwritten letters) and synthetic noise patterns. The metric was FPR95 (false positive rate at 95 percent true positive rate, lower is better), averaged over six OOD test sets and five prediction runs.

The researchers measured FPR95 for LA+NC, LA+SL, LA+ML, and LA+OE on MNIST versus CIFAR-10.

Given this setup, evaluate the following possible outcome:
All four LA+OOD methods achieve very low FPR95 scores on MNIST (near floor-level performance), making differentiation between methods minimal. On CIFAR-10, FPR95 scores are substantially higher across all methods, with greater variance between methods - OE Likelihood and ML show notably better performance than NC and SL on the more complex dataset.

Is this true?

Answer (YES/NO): NO